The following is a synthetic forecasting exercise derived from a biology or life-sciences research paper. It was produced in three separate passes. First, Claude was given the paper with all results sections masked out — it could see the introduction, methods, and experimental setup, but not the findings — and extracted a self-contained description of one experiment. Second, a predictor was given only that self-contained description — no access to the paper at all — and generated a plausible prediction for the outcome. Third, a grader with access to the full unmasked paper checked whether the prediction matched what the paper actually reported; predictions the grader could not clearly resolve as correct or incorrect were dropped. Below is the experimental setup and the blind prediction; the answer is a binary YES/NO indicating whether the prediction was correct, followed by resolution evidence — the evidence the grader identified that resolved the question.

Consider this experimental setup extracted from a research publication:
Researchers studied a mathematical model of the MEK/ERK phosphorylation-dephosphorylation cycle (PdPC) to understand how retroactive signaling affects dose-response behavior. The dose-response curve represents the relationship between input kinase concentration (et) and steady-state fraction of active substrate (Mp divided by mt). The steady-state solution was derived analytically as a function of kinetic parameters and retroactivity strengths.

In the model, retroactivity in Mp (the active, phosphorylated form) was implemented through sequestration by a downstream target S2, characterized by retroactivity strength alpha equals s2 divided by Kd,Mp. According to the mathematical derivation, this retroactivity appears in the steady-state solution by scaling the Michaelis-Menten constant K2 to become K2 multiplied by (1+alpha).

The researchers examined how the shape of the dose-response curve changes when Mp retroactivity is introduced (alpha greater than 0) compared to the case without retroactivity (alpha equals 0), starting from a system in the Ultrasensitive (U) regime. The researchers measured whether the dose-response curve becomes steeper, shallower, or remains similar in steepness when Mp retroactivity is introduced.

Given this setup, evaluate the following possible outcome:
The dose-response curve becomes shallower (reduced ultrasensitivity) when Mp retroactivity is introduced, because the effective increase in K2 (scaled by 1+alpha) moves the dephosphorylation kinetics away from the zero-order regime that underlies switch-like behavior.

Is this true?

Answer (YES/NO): YES